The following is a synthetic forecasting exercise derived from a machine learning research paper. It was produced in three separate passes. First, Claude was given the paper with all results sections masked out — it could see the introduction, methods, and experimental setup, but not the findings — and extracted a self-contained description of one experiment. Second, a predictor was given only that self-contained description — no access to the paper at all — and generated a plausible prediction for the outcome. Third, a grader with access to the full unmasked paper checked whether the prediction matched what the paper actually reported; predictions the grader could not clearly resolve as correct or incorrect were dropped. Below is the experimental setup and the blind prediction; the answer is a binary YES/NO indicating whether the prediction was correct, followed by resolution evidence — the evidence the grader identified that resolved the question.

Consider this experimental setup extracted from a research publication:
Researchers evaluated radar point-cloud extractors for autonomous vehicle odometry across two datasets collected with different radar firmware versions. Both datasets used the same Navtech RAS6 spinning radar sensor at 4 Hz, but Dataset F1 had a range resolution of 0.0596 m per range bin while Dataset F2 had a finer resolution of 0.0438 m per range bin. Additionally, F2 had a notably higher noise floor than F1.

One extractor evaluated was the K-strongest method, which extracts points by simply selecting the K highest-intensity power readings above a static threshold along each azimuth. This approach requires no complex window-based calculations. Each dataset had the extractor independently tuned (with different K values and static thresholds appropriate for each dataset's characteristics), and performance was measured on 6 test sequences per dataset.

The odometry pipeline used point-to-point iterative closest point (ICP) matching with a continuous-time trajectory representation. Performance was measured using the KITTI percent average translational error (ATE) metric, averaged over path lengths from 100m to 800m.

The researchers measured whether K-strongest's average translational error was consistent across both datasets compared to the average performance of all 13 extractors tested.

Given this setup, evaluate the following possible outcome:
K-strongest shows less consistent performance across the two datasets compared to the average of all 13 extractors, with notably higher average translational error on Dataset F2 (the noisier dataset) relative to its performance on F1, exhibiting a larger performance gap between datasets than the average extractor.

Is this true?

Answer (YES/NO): NO